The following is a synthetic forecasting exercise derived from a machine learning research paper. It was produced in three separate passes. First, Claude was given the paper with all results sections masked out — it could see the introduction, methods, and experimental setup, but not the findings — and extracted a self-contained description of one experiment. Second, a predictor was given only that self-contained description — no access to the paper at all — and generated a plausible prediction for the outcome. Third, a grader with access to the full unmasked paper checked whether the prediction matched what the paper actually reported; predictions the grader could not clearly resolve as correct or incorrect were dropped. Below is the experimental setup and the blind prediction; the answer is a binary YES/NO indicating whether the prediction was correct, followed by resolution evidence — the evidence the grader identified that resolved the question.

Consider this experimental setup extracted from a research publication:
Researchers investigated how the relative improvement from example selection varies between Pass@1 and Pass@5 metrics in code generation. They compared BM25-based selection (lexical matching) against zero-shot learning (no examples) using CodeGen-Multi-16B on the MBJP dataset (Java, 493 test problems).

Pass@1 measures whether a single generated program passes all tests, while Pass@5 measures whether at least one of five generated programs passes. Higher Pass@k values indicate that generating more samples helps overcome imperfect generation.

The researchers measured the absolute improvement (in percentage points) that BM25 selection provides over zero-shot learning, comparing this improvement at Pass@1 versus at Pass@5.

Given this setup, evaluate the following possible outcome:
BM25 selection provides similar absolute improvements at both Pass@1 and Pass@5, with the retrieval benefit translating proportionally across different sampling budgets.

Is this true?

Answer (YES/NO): NO